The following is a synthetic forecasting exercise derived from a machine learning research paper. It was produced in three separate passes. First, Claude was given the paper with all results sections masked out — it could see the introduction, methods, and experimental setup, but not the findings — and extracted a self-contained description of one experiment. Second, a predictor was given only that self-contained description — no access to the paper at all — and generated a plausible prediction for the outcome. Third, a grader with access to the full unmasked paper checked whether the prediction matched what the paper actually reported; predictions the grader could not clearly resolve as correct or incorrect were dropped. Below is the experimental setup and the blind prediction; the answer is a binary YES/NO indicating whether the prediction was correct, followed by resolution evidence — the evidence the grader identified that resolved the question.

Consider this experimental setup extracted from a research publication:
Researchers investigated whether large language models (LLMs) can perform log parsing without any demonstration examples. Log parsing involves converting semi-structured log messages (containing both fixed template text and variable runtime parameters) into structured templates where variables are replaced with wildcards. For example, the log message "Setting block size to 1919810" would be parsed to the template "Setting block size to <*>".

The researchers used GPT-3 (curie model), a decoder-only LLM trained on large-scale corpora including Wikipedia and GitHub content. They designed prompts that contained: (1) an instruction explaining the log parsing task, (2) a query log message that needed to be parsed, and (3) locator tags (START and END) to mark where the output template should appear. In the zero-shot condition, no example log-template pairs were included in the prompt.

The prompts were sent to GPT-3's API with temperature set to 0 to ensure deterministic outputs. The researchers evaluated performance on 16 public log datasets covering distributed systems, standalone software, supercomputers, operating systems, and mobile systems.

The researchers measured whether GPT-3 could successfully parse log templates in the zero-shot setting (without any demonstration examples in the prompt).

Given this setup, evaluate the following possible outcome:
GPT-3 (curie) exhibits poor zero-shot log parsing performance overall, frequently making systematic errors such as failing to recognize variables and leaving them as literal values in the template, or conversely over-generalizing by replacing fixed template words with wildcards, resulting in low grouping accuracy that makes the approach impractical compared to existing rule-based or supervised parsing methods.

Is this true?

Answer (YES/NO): NO